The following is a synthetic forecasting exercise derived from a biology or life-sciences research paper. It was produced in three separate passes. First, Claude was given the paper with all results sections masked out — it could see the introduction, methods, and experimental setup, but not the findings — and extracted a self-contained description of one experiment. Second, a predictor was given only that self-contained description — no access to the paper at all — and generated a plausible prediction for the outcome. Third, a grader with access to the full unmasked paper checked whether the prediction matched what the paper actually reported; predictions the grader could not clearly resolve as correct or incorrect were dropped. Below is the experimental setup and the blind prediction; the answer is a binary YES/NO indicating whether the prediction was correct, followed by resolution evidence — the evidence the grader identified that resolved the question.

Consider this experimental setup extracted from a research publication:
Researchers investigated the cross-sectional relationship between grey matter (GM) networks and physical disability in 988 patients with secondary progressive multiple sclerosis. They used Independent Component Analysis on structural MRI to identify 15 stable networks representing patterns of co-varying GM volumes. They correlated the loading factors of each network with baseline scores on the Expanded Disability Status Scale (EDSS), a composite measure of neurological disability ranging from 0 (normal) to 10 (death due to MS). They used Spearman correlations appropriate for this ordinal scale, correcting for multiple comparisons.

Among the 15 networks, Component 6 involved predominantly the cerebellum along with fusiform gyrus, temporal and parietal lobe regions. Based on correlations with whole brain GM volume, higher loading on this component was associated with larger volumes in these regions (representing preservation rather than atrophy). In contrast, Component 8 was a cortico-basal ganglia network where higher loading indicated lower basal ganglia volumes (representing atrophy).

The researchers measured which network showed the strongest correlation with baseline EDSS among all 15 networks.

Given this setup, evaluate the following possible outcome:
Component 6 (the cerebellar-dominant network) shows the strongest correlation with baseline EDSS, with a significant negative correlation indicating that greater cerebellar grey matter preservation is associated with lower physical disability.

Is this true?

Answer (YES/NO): YES